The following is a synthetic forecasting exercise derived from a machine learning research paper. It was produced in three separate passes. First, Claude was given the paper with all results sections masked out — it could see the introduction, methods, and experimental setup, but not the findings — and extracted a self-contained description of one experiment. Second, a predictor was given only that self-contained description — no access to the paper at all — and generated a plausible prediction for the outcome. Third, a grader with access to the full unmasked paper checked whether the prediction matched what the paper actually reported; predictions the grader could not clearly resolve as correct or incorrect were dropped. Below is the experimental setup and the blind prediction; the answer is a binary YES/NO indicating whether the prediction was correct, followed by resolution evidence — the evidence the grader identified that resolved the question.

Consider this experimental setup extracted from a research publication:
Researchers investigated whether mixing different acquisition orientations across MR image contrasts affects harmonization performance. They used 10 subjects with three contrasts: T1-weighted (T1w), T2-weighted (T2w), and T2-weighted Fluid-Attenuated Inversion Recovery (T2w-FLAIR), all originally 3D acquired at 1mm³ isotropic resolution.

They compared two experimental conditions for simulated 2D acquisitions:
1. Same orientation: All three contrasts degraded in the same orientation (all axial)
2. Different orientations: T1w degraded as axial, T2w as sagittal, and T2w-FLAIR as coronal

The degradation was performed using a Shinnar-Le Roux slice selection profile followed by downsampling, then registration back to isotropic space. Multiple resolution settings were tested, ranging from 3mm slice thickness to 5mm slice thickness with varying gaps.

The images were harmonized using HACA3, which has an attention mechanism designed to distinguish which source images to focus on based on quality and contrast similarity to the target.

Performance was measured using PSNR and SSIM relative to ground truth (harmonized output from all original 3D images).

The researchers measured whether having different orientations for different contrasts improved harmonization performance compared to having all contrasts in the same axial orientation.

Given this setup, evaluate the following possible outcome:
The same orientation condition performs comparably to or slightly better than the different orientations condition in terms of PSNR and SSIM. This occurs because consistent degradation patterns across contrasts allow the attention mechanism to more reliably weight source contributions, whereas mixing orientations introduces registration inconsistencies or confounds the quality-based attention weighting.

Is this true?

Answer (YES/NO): YES